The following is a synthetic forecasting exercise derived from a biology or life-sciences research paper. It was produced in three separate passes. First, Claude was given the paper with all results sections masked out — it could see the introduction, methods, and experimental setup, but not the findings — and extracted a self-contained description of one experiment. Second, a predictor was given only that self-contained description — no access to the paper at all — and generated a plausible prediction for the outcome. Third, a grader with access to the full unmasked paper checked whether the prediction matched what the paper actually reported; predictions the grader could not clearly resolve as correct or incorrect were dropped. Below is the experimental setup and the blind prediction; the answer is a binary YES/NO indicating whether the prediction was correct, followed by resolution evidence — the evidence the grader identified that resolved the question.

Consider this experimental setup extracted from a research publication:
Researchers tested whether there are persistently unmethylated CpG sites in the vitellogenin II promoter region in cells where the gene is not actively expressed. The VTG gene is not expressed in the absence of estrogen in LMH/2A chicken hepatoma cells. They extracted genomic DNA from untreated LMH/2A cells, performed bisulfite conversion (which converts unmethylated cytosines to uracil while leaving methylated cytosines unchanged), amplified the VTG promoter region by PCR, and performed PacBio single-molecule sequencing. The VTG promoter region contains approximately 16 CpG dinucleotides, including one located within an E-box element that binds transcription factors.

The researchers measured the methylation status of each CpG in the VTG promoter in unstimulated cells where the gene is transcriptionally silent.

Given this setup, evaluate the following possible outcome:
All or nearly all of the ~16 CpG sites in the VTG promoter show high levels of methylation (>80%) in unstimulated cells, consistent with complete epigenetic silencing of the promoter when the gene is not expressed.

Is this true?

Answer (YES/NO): NO